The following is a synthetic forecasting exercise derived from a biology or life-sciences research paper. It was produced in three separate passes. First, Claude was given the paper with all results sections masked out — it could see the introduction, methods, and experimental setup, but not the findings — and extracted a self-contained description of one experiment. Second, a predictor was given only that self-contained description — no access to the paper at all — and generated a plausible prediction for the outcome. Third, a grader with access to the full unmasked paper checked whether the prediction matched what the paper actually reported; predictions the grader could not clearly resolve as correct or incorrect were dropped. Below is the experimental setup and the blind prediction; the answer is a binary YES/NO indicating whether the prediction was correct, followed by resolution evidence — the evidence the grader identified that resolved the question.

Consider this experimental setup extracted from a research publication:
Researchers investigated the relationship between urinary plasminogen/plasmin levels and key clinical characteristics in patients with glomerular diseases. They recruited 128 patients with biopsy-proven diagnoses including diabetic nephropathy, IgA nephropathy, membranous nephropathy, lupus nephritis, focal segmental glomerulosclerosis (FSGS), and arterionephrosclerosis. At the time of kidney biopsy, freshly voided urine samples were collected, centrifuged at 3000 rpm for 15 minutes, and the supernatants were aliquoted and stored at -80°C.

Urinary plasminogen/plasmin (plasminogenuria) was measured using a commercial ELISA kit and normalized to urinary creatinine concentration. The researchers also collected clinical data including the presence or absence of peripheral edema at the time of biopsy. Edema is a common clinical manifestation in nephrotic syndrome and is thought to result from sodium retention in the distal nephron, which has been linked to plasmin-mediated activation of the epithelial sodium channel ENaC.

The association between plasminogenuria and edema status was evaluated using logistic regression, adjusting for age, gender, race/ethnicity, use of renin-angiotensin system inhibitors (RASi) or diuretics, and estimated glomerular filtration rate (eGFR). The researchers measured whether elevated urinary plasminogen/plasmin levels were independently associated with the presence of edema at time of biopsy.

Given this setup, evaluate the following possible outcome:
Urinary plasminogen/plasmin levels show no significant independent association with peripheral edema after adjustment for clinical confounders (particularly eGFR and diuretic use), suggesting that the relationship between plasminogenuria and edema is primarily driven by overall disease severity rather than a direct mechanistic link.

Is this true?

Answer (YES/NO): NO